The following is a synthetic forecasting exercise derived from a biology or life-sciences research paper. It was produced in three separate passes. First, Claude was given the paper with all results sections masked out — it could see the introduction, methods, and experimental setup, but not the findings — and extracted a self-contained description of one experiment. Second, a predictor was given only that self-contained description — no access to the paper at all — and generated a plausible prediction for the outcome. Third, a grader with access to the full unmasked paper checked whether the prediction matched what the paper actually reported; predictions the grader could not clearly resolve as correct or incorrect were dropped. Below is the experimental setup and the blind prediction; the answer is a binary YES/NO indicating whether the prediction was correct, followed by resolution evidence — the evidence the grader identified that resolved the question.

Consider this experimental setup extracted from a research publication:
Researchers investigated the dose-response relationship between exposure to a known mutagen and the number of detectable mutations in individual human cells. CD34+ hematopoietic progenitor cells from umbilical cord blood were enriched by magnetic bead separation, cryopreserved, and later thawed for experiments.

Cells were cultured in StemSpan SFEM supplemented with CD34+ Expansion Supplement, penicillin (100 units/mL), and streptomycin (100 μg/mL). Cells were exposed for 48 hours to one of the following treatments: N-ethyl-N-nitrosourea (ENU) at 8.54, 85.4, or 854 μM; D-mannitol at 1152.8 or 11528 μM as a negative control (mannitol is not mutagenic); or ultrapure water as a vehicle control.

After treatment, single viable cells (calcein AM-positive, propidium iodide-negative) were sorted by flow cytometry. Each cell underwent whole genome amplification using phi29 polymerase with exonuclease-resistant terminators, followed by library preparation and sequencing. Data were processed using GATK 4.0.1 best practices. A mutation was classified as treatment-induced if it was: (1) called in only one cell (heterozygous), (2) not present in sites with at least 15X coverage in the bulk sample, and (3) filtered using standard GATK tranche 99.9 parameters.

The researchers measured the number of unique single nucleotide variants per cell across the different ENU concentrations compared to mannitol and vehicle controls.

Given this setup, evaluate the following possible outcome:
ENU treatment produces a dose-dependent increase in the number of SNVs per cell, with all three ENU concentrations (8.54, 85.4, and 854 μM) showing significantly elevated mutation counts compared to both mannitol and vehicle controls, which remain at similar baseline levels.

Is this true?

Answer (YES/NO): NO